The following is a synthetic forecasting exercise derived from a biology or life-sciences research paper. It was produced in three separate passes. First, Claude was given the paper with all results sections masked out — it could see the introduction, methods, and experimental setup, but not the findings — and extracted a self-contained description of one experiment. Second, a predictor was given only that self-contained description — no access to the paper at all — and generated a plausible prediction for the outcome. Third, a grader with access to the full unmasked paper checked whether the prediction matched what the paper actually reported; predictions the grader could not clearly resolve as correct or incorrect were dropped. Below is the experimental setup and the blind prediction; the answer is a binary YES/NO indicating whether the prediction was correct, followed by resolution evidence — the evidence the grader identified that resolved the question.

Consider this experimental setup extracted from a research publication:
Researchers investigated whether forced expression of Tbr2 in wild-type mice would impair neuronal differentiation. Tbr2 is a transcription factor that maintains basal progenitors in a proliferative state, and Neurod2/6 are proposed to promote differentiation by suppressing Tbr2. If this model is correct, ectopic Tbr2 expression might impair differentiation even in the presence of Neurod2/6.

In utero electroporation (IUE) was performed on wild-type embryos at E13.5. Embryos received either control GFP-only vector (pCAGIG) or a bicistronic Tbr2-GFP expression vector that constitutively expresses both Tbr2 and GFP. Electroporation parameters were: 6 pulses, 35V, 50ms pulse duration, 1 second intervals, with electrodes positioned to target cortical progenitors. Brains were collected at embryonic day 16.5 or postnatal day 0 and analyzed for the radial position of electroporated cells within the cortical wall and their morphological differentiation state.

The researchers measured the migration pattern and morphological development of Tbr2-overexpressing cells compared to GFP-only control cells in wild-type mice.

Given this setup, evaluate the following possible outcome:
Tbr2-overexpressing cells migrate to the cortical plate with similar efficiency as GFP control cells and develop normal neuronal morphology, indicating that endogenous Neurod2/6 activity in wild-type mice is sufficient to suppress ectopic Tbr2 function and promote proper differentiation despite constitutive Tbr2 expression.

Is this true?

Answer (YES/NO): NO